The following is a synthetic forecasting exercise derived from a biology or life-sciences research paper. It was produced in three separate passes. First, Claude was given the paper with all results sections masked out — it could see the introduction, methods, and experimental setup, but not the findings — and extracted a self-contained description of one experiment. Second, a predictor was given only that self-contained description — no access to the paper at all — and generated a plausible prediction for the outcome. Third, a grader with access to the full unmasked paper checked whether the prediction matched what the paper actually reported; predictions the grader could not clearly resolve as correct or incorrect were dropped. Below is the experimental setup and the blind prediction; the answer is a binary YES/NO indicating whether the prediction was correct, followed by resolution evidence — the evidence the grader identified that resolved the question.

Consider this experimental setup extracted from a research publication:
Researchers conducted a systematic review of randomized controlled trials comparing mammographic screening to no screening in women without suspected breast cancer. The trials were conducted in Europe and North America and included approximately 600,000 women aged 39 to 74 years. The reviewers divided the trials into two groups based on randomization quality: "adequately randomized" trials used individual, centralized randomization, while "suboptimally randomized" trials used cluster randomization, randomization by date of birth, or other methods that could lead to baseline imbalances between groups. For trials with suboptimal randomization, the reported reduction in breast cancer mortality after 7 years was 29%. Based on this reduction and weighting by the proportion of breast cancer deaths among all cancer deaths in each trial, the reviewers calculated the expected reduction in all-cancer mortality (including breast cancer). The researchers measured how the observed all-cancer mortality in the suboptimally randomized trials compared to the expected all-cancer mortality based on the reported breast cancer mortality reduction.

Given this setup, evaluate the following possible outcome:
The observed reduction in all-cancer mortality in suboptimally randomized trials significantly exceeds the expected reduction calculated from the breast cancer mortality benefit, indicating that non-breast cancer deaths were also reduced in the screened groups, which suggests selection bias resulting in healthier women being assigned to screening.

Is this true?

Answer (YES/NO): NO